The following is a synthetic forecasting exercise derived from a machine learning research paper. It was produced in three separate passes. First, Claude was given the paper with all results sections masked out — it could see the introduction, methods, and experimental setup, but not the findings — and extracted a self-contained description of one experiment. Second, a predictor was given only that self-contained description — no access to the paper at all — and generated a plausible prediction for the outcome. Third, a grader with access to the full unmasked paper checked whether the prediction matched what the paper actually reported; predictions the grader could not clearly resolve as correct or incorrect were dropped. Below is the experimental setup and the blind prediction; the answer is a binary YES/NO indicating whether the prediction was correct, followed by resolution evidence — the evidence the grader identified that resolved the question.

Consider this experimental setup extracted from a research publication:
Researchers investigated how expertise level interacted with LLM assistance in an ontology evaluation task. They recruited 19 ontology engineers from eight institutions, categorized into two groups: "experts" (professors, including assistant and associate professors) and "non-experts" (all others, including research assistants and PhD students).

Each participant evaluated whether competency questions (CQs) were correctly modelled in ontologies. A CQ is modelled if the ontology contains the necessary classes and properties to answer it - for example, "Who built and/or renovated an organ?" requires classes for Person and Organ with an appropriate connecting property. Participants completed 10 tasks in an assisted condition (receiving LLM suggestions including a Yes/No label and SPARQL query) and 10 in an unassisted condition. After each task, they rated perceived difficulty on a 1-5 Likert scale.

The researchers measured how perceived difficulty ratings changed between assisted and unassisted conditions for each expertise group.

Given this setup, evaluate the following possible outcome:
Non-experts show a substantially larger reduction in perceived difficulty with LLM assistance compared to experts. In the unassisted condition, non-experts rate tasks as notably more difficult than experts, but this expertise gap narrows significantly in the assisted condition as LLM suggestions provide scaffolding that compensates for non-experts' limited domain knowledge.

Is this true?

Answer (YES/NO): NO